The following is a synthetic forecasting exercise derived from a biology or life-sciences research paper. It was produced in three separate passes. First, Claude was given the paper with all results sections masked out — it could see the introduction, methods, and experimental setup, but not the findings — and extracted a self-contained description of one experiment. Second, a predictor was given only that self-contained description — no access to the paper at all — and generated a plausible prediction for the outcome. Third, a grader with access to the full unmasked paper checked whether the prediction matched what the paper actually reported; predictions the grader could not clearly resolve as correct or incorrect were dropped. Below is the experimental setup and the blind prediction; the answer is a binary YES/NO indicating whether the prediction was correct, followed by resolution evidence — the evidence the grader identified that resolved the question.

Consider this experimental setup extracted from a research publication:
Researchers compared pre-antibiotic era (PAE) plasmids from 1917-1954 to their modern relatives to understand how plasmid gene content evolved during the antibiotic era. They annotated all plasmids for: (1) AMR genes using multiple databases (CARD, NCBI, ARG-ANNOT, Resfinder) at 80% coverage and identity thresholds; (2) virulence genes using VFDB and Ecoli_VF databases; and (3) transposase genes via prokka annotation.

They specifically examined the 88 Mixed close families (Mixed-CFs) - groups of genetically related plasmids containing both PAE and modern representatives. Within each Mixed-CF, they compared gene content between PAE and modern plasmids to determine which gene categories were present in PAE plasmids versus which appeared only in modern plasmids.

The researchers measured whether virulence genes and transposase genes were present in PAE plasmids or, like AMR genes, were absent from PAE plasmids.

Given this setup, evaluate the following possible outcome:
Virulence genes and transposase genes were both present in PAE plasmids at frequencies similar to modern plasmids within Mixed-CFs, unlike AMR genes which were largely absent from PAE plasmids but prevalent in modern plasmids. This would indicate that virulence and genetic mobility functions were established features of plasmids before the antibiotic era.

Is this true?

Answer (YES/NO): YES